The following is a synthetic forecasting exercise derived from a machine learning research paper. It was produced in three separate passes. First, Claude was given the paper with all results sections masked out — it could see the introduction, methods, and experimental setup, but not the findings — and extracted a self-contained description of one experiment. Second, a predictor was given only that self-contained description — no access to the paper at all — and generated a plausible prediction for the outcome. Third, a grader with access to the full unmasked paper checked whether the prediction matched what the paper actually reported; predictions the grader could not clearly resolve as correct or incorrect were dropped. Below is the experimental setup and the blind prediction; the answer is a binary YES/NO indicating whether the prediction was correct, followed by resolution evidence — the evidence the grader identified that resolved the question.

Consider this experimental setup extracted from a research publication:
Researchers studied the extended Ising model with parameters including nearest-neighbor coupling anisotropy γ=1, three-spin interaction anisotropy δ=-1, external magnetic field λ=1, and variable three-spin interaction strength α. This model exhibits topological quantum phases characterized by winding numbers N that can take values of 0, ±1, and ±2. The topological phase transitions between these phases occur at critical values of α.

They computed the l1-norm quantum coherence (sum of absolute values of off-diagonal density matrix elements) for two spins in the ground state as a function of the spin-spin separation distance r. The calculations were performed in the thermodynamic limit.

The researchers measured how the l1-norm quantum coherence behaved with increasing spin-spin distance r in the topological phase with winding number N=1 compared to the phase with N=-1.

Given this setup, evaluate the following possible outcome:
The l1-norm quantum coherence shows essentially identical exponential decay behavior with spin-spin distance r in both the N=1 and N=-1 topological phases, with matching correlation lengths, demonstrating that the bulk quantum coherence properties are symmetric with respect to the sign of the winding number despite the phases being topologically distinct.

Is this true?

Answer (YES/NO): NO